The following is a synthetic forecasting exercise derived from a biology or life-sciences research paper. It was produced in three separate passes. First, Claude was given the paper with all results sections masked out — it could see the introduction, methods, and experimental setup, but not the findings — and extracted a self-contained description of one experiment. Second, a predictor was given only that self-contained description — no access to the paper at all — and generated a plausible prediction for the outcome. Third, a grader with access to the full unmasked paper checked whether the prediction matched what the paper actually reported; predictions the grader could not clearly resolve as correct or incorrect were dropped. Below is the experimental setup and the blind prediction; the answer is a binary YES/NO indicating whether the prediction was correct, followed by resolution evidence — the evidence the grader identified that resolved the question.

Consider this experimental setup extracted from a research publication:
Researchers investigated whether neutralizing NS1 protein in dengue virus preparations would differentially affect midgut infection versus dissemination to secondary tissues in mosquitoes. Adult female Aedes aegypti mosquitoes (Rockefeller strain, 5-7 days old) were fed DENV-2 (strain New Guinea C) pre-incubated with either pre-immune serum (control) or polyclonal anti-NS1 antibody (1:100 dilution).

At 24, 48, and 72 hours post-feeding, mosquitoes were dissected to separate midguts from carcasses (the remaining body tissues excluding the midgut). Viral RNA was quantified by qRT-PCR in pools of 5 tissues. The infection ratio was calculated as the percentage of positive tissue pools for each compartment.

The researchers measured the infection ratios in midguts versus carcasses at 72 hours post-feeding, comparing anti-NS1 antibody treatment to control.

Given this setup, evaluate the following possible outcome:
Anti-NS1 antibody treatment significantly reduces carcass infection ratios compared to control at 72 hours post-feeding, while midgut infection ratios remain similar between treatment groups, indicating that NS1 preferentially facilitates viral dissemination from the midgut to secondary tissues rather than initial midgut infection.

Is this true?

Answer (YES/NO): NO